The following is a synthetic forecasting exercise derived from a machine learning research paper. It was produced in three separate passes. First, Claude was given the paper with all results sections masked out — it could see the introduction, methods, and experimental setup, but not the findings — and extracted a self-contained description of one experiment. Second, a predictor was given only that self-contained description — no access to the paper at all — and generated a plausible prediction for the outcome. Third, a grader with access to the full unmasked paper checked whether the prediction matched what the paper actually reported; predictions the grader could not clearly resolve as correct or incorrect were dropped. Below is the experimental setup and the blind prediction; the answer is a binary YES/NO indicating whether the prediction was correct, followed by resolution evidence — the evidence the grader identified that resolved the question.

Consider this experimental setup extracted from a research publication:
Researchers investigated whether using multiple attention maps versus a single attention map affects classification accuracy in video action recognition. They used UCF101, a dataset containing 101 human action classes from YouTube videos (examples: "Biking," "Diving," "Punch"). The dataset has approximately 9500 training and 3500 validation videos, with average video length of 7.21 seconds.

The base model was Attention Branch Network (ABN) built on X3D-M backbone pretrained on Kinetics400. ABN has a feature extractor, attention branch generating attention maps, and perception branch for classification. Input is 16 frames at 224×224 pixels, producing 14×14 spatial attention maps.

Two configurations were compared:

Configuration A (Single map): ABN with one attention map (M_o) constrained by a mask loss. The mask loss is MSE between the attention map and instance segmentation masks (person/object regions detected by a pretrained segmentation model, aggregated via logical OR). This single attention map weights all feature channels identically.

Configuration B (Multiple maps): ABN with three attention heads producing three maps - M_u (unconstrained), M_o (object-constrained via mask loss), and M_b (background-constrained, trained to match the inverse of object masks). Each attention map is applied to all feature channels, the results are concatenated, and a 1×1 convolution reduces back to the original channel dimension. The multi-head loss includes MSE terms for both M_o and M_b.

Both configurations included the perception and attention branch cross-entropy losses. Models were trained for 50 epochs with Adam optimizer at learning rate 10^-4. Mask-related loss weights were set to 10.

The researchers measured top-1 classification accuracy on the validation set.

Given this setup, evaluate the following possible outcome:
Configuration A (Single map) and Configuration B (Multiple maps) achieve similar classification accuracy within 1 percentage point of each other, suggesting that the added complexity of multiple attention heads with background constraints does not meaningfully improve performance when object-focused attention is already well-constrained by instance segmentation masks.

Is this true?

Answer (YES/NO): NO